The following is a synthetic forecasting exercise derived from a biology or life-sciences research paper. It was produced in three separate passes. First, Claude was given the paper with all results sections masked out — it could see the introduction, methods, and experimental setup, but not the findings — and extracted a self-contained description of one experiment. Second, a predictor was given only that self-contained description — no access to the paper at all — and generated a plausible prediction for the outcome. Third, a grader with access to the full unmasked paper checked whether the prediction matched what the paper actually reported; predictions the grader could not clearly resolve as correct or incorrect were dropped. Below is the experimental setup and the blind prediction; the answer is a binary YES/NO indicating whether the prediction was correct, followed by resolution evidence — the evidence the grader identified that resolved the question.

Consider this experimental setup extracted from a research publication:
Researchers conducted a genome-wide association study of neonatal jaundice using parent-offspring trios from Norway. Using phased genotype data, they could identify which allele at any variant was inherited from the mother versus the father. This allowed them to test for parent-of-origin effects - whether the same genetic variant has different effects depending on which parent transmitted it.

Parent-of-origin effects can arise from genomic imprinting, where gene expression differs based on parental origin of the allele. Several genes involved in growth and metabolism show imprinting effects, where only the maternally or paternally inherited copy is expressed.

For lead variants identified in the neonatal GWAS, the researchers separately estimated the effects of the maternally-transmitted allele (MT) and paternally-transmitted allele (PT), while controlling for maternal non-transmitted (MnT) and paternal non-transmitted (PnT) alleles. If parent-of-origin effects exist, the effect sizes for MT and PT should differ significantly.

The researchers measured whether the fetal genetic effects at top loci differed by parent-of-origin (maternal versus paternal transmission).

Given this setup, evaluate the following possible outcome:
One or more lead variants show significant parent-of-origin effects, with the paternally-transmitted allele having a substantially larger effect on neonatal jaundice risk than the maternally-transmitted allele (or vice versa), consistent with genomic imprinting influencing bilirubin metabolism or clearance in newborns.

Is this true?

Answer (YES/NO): NO